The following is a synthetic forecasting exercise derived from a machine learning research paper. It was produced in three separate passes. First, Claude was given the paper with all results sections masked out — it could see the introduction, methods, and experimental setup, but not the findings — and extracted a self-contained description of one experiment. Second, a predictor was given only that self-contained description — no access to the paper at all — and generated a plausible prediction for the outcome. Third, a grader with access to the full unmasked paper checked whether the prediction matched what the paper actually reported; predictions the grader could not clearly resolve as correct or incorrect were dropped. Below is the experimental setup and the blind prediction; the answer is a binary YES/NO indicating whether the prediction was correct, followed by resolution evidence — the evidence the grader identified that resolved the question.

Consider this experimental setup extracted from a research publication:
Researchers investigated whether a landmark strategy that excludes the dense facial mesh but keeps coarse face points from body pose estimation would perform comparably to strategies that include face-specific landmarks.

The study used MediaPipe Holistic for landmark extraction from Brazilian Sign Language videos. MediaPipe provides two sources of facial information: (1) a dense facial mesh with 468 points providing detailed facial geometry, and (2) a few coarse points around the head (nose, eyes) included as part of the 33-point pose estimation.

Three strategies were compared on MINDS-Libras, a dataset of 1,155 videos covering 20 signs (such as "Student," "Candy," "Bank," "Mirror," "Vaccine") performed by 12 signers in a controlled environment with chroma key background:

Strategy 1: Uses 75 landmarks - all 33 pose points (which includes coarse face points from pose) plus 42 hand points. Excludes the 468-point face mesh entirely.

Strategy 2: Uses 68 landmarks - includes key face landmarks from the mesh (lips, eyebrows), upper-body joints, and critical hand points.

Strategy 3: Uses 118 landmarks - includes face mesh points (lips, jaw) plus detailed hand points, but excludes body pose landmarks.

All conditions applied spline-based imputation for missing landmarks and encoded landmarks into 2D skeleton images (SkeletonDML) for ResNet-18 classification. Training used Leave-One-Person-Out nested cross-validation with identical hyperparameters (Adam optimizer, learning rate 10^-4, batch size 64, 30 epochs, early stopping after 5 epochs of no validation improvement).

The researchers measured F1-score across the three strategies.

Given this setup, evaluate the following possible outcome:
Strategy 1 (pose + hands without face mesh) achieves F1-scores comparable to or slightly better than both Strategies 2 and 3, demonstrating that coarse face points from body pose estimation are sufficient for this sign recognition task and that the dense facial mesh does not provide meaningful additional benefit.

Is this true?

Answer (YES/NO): YES